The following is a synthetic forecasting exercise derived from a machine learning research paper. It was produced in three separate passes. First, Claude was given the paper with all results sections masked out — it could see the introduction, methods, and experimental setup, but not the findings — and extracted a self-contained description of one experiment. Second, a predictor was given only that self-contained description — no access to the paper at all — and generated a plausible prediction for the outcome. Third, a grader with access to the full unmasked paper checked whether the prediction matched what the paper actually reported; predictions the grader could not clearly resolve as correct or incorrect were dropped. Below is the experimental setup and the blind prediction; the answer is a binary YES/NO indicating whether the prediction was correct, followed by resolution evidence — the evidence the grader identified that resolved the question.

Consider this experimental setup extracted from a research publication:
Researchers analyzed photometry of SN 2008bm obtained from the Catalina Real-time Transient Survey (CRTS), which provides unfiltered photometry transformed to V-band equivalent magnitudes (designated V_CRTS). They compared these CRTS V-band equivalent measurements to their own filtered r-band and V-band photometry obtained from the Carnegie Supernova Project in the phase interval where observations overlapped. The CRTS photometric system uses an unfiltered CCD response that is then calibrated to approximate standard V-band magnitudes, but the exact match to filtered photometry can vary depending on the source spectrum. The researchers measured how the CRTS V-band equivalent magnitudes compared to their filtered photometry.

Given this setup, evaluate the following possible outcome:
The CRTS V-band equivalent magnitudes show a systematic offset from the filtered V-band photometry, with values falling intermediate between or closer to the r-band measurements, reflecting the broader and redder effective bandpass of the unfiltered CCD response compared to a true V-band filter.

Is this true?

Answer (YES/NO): YES